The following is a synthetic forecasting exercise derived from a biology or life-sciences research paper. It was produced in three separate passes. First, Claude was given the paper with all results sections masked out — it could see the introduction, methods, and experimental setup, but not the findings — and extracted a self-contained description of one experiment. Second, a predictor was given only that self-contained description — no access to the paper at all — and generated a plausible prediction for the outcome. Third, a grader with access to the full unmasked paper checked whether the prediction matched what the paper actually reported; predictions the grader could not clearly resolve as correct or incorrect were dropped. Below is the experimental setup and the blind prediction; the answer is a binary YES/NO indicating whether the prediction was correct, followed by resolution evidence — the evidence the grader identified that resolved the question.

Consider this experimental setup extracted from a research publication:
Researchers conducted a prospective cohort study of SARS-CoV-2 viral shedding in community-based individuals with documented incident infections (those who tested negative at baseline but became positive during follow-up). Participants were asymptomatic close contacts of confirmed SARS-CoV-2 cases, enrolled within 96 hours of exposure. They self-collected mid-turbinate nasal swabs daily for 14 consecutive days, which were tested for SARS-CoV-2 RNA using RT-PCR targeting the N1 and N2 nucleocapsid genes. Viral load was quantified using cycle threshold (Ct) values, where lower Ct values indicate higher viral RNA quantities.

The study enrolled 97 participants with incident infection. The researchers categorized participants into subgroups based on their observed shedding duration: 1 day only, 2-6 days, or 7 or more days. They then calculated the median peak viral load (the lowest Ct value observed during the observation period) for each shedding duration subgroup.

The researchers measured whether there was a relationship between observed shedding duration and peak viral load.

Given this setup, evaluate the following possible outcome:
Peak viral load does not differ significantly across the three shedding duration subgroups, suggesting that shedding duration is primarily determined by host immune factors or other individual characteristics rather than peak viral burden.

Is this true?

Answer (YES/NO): NO